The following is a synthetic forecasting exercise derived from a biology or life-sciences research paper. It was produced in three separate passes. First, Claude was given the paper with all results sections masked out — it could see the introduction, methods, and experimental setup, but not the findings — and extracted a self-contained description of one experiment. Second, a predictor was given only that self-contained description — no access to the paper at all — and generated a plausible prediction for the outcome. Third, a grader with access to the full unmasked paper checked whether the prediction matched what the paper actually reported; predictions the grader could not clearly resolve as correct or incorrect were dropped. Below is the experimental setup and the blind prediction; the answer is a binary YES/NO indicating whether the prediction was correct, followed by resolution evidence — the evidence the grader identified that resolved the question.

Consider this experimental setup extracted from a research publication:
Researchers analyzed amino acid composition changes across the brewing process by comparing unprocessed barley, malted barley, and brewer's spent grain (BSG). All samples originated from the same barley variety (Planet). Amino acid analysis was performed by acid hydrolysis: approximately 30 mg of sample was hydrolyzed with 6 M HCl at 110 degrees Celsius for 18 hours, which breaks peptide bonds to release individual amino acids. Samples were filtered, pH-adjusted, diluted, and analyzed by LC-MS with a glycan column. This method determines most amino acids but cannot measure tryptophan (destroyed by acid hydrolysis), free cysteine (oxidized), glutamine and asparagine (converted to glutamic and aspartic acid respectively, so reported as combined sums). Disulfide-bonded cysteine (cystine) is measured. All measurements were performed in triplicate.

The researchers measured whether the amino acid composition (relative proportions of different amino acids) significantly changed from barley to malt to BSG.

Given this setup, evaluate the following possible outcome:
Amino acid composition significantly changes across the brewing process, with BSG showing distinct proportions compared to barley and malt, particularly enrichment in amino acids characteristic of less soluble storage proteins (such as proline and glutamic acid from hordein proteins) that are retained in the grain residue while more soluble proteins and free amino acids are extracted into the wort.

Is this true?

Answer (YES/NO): NO